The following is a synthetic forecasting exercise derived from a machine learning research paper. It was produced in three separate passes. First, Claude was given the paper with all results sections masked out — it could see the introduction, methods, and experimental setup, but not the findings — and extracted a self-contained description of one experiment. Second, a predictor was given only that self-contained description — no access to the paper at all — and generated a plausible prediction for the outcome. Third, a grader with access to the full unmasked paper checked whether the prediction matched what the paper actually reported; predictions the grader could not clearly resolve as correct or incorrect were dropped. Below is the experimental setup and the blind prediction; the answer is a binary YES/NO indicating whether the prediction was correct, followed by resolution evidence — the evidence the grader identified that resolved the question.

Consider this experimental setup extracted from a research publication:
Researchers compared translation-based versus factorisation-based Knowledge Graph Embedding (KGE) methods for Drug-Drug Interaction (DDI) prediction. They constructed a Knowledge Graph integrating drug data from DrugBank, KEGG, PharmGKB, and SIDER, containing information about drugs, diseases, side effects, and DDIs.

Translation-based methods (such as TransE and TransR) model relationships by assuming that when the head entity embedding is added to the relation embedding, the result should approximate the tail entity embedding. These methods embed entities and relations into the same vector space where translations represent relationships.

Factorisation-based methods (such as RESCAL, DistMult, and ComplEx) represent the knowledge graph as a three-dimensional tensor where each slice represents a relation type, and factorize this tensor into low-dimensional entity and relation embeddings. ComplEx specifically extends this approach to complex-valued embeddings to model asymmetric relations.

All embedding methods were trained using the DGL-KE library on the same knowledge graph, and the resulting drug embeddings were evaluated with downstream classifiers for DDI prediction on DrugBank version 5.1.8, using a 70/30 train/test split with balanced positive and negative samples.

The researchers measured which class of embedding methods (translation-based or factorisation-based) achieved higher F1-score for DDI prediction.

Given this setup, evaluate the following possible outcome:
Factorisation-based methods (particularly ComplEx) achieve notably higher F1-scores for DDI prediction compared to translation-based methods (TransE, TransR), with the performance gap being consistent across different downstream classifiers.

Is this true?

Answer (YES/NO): YES